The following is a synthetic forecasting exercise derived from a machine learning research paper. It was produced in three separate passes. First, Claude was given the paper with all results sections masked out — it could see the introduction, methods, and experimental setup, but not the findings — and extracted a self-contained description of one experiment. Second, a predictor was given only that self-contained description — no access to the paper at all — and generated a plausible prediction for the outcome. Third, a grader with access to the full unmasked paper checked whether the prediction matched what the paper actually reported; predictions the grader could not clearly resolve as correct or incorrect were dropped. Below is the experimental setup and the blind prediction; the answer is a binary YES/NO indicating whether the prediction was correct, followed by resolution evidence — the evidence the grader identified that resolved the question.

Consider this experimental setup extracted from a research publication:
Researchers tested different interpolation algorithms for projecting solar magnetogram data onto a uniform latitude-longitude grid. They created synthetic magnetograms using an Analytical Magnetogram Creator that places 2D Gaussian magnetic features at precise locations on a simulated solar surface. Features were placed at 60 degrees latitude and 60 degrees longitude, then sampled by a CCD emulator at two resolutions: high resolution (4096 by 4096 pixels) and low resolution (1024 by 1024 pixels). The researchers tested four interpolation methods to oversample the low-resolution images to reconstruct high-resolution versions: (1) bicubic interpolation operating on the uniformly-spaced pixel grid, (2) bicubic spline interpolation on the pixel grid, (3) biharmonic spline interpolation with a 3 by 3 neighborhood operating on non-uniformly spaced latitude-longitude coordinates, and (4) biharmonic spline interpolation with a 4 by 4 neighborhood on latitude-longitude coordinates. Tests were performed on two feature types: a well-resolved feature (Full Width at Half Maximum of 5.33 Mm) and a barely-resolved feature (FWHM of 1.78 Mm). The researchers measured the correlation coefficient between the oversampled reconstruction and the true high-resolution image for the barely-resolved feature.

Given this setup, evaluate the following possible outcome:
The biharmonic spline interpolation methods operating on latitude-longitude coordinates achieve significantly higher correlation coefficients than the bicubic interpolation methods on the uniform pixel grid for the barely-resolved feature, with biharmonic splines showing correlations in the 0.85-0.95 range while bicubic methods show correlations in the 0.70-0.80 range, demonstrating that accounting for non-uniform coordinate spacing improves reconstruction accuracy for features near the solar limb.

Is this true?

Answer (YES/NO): NO